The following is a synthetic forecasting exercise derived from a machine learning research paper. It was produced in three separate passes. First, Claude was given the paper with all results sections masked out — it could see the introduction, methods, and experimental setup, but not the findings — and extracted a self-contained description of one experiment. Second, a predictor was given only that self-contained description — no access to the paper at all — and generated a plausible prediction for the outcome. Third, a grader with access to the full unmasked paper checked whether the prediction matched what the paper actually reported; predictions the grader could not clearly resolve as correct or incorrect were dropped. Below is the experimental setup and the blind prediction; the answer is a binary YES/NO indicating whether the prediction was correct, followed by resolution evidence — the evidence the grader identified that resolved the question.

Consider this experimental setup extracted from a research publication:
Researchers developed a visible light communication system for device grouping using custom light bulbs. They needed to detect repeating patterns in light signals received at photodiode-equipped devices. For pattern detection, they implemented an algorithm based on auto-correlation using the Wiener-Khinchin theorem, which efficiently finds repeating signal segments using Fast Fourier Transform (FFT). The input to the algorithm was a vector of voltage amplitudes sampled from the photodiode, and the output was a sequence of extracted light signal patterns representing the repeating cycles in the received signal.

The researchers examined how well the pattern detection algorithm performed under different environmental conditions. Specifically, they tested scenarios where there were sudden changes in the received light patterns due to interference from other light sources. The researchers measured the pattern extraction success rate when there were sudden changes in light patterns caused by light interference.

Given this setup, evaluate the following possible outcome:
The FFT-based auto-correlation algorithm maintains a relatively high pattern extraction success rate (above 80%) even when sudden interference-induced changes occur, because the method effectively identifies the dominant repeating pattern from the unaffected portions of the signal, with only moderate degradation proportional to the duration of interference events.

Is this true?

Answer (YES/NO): NO